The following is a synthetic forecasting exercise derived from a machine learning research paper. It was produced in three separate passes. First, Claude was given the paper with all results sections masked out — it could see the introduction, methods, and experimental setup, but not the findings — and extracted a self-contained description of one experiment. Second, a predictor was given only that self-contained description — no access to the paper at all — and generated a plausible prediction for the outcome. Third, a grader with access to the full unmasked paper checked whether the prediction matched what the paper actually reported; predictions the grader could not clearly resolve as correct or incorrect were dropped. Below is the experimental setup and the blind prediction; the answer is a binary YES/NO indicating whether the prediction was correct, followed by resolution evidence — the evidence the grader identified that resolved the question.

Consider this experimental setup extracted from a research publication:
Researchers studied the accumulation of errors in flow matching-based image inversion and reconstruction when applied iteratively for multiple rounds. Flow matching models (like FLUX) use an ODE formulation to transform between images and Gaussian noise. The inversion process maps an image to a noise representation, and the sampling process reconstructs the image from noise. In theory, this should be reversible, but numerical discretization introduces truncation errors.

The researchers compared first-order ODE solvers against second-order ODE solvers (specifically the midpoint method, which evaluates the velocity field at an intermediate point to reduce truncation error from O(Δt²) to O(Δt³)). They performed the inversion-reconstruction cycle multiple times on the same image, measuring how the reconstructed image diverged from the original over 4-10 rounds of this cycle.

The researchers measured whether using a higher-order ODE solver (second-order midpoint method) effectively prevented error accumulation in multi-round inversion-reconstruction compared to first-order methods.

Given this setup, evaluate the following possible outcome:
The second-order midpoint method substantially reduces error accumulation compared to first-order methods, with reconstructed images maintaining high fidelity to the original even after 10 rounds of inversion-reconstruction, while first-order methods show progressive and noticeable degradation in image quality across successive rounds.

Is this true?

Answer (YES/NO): NO